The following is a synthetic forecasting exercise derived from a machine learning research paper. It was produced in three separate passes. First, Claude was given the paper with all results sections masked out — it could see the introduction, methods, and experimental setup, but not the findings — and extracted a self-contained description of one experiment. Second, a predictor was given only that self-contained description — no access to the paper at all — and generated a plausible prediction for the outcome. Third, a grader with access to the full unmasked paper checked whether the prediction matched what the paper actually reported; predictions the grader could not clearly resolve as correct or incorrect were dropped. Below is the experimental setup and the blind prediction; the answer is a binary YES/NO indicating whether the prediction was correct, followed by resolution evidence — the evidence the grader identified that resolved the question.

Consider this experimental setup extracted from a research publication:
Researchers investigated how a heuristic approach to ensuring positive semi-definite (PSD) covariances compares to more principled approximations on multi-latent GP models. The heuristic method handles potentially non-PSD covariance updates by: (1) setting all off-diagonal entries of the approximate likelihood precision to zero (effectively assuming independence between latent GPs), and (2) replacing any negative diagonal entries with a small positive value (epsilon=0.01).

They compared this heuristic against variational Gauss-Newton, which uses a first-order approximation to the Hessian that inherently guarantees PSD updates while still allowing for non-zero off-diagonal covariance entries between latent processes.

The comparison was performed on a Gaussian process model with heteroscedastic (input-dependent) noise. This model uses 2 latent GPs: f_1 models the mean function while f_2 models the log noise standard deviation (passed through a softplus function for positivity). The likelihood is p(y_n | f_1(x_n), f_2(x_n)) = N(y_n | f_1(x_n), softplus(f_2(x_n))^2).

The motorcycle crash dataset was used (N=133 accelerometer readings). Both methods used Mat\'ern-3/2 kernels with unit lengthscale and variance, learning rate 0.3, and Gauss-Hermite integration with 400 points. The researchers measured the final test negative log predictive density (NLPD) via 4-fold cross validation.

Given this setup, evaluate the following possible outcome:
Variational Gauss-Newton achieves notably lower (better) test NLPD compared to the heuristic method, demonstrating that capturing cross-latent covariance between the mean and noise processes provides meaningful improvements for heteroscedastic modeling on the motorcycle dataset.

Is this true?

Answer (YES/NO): NO